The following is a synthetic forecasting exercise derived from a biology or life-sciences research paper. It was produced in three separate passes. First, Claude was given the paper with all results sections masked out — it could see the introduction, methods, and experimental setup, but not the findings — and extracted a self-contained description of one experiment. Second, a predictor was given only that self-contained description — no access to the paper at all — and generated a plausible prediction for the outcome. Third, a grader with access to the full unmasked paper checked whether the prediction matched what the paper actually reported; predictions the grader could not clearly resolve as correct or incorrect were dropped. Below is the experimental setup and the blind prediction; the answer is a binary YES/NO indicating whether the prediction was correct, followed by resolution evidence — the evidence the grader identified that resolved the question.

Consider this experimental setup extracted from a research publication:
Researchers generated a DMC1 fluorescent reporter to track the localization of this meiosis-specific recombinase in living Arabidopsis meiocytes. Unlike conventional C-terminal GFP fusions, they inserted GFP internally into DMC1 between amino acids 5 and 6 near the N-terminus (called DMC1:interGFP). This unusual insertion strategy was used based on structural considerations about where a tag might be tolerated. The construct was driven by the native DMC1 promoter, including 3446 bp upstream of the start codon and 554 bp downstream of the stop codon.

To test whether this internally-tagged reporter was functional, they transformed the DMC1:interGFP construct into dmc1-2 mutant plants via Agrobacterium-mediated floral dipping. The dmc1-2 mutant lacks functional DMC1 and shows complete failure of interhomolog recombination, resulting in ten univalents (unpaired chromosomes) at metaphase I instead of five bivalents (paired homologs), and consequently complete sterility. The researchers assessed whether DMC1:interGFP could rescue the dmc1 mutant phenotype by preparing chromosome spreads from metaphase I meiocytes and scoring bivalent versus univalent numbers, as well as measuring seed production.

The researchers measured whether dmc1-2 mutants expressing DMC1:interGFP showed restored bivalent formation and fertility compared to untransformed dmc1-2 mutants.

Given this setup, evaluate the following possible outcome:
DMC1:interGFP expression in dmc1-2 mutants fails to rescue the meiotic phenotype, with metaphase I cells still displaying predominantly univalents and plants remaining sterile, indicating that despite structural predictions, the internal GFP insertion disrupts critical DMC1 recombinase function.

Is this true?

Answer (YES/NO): NO